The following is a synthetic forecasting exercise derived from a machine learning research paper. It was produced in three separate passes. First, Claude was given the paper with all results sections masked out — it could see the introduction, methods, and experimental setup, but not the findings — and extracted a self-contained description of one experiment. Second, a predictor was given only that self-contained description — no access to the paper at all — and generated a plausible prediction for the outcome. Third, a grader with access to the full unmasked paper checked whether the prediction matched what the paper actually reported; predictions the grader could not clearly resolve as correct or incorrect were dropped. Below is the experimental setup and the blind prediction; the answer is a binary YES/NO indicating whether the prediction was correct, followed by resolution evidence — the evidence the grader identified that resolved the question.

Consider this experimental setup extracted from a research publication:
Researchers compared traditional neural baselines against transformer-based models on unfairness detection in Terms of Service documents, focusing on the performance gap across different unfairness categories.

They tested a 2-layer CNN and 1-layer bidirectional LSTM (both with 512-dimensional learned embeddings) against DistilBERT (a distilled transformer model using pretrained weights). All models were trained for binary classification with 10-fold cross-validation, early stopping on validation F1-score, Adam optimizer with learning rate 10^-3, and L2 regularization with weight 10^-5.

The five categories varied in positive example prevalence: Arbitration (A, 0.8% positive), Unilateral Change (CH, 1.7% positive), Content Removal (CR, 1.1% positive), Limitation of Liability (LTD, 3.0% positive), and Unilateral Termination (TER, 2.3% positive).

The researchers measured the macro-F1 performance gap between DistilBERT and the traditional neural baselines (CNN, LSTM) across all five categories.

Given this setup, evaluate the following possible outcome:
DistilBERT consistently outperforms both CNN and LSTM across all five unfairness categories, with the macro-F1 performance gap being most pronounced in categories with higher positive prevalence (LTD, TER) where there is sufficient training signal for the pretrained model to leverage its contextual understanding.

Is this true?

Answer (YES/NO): NO